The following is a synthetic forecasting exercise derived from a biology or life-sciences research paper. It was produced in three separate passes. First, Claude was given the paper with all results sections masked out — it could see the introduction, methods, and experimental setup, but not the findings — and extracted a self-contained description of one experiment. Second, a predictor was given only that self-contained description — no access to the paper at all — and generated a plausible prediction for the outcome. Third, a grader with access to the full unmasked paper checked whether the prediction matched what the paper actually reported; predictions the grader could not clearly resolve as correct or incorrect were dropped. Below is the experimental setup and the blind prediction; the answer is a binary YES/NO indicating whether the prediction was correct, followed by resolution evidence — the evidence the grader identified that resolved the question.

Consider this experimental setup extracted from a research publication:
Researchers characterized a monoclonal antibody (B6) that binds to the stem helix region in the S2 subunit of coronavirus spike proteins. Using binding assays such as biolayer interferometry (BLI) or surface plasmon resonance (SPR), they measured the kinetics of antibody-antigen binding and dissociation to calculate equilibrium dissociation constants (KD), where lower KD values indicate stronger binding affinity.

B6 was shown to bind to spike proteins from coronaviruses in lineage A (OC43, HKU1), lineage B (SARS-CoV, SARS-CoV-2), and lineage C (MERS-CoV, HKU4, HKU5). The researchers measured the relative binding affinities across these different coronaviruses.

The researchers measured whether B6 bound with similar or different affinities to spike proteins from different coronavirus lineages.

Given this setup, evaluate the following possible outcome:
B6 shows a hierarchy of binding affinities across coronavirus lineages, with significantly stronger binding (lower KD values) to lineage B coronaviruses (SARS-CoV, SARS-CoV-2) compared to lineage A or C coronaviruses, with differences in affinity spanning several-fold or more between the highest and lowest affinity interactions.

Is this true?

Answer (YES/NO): NO